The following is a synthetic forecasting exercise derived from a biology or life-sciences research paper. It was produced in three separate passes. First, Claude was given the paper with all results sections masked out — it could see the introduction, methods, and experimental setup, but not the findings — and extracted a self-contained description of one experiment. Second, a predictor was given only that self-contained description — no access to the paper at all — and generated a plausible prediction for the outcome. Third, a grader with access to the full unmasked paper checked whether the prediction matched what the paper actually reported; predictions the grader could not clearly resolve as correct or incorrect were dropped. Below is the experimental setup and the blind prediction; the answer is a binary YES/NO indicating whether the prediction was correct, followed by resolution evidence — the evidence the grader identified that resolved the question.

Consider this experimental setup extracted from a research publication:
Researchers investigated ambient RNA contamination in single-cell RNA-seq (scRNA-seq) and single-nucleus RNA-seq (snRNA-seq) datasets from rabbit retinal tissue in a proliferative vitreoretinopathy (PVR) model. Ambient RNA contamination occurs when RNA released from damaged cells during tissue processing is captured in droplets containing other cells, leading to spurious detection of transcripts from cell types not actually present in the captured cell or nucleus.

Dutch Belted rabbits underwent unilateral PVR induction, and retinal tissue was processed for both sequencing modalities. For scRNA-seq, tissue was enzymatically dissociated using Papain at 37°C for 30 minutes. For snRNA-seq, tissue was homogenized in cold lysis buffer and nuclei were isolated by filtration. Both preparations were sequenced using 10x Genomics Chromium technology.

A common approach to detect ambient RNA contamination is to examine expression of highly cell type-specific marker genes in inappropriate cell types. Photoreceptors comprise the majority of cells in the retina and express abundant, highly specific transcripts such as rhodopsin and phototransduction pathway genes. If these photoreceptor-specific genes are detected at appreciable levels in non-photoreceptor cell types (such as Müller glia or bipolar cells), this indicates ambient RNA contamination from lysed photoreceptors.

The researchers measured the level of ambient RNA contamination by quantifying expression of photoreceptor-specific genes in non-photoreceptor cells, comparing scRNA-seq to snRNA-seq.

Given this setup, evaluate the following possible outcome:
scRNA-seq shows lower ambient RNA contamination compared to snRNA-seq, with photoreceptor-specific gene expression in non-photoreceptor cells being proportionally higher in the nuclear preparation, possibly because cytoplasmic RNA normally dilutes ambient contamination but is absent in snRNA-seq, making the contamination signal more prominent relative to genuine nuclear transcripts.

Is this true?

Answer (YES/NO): NO